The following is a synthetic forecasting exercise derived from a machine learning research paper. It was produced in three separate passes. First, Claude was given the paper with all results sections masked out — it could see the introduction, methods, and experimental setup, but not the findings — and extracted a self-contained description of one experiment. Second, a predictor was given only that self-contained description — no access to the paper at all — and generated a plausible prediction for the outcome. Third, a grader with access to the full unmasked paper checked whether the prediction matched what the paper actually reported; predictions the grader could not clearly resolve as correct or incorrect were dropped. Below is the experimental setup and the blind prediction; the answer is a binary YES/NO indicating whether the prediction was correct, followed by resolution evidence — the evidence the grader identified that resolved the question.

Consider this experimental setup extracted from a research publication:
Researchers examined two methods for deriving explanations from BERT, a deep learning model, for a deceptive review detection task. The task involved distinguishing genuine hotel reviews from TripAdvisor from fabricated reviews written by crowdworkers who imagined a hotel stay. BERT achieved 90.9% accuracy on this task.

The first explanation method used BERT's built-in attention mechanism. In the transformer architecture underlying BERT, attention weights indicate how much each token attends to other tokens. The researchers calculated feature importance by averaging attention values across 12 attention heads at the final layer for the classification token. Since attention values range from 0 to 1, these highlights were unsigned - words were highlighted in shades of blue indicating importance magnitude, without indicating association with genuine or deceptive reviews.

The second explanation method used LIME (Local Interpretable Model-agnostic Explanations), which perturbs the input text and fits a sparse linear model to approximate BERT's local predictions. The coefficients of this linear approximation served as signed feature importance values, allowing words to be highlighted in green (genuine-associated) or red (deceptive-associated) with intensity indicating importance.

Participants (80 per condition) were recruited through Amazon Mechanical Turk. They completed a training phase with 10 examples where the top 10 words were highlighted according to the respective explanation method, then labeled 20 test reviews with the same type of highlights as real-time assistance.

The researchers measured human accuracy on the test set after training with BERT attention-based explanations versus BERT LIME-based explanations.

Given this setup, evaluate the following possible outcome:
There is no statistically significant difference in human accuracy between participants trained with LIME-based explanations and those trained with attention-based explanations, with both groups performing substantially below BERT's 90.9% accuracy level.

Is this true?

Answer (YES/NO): NO